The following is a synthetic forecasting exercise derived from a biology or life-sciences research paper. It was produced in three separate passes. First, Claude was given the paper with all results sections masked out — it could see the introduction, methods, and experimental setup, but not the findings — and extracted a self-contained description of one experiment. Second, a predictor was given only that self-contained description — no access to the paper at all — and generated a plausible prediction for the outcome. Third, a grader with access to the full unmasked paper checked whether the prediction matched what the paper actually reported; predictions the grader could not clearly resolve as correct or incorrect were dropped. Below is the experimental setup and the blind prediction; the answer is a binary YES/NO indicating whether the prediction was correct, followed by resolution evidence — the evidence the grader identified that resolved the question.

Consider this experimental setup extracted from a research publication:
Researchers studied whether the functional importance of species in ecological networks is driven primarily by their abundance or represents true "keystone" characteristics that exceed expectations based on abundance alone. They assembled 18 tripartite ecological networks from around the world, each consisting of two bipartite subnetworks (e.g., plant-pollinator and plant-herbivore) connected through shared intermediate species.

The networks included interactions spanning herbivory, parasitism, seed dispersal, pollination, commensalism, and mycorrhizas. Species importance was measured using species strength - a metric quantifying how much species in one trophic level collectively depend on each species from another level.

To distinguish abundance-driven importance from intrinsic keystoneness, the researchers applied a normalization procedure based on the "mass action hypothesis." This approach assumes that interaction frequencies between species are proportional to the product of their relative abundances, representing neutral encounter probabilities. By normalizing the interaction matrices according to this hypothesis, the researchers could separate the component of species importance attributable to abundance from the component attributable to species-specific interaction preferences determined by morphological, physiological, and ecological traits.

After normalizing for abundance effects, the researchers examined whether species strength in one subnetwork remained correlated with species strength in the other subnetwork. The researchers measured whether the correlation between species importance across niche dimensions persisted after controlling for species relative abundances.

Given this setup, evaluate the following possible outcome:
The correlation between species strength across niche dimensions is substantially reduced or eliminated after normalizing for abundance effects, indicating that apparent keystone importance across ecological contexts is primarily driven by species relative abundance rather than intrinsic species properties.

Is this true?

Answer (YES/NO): NO